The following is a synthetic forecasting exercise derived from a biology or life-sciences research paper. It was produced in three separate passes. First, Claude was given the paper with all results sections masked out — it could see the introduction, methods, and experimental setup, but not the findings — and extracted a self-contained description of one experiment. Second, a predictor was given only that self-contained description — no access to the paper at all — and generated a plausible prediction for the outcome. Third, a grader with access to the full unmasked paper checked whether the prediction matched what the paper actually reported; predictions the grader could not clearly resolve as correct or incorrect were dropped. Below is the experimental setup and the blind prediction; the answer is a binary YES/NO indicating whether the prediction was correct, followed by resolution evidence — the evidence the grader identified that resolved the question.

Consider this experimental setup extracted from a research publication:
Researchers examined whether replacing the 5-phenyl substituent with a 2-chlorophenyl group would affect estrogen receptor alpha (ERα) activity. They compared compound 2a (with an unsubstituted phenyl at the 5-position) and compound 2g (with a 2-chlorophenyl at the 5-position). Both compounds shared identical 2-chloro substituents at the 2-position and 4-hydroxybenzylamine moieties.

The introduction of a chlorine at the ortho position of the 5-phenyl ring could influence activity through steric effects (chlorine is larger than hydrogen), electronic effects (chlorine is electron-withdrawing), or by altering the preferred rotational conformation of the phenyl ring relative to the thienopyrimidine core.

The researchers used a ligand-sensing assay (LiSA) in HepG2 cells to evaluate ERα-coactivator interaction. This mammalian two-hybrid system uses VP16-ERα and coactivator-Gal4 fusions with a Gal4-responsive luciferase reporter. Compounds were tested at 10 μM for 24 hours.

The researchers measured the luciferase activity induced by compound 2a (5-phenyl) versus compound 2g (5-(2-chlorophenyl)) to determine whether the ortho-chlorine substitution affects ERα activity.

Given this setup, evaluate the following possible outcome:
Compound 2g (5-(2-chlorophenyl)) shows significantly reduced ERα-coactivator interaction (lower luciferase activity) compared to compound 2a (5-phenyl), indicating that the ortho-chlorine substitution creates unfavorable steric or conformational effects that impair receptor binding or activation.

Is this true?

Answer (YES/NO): NO